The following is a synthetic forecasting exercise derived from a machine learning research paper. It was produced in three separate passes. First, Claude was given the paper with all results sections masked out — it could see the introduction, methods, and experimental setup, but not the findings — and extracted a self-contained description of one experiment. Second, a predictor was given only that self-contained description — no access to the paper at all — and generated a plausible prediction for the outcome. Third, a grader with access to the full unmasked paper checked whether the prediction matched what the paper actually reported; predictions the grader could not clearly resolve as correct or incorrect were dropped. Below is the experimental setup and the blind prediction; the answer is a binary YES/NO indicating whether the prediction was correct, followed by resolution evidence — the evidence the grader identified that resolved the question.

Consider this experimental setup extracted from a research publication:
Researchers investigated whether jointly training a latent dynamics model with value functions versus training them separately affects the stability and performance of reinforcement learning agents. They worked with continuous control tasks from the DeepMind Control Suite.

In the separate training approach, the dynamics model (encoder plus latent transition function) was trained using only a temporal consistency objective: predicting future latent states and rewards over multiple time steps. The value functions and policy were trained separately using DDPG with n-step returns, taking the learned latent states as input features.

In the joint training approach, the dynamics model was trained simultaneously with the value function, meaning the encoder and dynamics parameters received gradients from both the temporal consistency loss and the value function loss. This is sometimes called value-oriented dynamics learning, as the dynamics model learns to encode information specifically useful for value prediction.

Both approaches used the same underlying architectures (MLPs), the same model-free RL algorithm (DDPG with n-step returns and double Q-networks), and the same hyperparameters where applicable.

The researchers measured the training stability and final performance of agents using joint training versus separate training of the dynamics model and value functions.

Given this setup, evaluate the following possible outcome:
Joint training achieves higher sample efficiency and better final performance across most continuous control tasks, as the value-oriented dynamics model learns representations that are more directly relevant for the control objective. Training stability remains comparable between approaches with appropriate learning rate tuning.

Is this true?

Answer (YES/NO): NO